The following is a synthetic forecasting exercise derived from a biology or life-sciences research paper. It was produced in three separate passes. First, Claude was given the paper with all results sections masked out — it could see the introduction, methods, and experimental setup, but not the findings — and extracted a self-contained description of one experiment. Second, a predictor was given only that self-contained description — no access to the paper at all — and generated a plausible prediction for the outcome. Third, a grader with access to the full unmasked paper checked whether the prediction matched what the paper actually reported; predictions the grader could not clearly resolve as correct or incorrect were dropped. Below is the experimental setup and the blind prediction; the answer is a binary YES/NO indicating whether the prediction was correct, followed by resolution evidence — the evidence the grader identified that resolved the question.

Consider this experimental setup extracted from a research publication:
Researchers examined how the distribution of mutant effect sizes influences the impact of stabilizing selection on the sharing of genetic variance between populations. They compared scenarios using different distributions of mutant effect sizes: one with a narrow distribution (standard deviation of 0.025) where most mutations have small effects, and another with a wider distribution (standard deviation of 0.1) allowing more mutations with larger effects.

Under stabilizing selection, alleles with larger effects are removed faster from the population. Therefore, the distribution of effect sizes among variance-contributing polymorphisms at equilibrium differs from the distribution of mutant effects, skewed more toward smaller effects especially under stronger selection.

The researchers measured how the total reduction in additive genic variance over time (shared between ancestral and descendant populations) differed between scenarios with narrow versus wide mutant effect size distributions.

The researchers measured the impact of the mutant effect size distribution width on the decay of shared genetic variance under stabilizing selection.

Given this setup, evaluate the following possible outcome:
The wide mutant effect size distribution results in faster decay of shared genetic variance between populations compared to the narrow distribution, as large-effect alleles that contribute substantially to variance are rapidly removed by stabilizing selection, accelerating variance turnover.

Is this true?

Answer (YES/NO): YES